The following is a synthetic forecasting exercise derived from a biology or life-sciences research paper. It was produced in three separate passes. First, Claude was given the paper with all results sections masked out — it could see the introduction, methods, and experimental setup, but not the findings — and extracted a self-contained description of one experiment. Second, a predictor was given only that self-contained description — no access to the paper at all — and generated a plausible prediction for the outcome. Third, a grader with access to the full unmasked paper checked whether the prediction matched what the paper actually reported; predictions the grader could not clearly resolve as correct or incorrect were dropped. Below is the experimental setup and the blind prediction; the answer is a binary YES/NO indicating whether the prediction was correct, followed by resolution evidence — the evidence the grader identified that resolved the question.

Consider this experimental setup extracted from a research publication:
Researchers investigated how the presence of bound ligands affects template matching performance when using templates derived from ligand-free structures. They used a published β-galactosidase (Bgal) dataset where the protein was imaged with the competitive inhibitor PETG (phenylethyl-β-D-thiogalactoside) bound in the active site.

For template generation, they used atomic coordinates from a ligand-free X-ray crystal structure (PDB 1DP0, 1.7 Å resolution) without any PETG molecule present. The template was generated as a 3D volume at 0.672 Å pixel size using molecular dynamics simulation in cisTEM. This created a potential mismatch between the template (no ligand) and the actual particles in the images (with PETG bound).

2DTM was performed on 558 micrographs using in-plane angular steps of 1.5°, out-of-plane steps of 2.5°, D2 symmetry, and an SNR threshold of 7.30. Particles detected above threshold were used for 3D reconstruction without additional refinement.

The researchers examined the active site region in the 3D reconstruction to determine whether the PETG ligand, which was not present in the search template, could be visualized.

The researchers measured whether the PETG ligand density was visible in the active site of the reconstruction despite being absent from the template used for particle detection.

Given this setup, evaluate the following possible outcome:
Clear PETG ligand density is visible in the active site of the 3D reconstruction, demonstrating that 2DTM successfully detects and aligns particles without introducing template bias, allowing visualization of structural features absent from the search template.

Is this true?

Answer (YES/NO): YES